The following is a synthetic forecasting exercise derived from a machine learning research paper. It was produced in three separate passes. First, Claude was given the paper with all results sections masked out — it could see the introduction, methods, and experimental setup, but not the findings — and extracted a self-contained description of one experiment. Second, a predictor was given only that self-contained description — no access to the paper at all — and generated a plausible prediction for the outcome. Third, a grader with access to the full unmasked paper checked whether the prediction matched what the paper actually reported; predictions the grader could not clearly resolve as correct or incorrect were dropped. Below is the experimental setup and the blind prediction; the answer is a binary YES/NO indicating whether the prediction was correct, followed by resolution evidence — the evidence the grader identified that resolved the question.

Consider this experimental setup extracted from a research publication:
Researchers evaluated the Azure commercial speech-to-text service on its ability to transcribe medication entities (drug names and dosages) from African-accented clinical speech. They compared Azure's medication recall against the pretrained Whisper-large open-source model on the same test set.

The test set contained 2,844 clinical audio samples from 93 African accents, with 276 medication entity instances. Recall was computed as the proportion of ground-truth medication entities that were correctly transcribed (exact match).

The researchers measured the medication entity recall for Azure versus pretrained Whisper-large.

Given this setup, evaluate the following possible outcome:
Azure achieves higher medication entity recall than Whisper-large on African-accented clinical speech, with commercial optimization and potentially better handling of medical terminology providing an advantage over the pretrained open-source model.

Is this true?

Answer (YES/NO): YES